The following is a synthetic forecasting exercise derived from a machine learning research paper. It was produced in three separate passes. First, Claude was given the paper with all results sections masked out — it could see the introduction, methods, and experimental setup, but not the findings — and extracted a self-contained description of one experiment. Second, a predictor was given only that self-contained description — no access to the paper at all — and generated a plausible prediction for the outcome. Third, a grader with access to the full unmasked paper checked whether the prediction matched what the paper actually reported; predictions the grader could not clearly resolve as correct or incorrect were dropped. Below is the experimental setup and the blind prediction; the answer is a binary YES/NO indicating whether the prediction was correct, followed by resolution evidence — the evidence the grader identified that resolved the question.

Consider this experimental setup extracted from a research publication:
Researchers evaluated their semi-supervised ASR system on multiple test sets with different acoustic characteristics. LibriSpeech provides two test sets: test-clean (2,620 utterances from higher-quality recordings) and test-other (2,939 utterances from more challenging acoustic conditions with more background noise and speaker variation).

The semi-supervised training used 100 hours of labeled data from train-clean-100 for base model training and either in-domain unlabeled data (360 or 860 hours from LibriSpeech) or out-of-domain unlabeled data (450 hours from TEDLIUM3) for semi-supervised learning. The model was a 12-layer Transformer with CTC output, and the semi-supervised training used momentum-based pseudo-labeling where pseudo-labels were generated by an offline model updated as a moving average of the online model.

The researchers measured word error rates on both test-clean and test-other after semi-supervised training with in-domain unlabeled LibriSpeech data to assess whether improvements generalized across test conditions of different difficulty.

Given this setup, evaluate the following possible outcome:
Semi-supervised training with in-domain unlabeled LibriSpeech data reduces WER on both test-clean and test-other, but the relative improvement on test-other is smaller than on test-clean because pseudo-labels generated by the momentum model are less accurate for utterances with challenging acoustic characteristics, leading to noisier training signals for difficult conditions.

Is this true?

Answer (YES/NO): NO